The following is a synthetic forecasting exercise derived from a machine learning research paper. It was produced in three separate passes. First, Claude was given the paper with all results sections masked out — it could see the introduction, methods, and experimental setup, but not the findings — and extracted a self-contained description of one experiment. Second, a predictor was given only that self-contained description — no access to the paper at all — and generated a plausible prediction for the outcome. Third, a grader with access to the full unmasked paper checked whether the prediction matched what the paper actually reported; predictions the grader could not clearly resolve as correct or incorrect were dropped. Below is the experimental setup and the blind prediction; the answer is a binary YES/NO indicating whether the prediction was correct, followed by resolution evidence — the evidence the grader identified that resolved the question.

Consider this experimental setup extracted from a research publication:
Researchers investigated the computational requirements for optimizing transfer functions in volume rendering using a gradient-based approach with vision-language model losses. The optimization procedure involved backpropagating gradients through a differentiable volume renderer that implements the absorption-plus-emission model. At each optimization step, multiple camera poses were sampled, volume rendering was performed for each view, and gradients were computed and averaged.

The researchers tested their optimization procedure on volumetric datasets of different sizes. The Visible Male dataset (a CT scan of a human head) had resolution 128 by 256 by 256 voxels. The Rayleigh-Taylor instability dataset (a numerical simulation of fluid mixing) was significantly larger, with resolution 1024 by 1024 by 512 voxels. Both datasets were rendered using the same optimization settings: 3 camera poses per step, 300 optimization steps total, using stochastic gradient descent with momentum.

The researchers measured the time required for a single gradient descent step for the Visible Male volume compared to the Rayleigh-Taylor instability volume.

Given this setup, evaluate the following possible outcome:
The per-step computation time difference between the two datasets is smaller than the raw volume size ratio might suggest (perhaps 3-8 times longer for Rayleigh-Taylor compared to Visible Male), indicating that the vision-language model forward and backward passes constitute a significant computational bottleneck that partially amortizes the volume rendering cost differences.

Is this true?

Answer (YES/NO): YES